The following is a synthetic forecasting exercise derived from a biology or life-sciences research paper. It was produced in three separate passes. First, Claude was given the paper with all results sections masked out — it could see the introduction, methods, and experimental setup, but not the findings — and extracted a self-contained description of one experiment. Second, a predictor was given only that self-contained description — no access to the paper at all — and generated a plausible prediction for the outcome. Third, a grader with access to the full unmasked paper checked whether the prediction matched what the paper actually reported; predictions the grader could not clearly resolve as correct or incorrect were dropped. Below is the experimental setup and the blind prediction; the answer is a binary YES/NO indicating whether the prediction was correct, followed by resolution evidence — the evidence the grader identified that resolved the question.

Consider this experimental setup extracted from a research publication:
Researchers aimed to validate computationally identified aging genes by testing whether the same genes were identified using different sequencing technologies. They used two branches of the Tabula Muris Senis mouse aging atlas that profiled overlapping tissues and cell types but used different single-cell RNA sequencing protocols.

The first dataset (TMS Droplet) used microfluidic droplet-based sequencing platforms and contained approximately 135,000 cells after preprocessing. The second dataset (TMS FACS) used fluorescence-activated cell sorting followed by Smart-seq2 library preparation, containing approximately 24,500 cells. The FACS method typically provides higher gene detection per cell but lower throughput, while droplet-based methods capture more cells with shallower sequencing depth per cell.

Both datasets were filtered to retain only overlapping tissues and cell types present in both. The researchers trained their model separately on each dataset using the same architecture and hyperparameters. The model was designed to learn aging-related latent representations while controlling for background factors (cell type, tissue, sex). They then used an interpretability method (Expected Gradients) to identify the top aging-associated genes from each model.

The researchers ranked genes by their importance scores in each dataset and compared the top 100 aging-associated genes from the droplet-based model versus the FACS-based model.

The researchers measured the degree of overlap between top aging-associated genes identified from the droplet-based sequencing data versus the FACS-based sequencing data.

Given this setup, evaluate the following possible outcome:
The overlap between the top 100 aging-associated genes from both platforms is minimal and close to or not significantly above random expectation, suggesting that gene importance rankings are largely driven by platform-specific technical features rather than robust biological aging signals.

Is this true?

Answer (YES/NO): NO